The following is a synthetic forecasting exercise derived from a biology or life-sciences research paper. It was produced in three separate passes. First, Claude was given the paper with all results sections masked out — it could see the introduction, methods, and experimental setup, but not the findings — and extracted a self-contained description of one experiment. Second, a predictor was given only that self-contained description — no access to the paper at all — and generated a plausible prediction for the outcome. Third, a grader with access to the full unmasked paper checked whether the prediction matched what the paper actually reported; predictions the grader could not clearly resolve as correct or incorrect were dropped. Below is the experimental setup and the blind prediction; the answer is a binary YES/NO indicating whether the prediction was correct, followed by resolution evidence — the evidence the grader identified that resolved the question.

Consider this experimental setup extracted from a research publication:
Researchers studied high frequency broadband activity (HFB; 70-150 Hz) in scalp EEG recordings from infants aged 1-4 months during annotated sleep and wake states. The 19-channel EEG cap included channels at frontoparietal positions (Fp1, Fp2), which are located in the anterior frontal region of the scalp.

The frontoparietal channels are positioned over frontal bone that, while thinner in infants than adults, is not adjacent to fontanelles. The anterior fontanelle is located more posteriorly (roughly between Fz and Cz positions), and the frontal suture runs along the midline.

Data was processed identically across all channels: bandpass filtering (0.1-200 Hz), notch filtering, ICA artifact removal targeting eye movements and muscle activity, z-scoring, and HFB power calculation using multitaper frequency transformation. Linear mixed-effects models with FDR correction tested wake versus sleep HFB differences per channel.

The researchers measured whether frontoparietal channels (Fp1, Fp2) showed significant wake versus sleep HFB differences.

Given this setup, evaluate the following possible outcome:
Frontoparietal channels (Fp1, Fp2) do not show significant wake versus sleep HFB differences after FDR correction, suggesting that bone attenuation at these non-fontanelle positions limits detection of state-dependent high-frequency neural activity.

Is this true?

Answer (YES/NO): NO